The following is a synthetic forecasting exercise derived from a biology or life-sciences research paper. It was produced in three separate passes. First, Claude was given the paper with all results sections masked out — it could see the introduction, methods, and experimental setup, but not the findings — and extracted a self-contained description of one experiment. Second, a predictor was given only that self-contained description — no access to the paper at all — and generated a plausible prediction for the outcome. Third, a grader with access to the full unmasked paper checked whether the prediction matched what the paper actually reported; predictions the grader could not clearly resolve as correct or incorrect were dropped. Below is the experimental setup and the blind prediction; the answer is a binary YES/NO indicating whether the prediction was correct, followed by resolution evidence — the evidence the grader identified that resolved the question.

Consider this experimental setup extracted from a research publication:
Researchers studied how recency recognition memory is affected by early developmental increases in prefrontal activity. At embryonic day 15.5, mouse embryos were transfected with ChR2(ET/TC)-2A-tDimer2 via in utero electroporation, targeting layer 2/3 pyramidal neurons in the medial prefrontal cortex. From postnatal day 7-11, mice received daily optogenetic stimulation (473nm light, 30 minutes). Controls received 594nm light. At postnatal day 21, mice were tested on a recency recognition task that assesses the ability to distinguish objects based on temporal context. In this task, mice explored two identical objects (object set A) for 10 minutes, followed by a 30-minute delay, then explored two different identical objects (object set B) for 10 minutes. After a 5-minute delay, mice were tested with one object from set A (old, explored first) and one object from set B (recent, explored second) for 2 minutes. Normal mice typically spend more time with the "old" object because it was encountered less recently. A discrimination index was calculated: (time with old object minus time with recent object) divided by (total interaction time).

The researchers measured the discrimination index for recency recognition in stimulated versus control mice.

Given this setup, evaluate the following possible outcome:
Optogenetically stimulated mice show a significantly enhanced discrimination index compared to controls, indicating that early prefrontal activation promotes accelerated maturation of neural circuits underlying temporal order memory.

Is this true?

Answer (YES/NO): NO